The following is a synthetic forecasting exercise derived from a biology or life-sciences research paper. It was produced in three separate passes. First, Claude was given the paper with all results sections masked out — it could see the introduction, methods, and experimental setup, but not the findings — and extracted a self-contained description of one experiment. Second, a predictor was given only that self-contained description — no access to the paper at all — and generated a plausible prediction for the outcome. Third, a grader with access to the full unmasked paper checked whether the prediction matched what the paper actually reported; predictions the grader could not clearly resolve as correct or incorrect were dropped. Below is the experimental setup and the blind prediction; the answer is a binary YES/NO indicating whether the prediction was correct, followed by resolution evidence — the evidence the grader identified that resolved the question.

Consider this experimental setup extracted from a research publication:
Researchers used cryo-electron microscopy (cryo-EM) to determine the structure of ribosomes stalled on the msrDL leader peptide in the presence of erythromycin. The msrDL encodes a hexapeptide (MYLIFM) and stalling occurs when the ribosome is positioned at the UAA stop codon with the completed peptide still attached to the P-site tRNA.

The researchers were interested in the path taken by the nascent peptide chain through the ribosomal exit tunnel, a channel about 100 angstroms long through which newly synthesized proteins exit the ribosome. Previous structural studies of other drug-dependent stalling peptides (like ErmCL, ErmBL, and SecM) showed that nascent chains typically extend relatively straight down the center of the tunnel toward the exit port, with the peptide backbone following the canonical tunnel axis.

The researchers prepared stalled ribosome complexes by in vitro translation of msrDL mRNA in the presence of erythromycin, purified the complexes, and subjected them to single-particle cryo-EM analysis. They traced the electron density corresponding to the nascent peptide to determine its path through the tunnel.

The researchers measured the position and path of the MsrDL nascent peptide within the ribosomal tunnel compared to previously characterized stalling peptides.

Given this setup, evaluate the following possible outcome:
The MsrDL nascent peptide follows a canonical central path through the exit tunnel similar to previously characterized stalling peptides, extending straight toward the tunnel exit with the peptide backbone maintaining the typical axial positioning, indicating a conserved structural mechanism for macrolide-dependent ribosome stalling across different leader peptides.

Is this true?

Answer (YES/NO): NO